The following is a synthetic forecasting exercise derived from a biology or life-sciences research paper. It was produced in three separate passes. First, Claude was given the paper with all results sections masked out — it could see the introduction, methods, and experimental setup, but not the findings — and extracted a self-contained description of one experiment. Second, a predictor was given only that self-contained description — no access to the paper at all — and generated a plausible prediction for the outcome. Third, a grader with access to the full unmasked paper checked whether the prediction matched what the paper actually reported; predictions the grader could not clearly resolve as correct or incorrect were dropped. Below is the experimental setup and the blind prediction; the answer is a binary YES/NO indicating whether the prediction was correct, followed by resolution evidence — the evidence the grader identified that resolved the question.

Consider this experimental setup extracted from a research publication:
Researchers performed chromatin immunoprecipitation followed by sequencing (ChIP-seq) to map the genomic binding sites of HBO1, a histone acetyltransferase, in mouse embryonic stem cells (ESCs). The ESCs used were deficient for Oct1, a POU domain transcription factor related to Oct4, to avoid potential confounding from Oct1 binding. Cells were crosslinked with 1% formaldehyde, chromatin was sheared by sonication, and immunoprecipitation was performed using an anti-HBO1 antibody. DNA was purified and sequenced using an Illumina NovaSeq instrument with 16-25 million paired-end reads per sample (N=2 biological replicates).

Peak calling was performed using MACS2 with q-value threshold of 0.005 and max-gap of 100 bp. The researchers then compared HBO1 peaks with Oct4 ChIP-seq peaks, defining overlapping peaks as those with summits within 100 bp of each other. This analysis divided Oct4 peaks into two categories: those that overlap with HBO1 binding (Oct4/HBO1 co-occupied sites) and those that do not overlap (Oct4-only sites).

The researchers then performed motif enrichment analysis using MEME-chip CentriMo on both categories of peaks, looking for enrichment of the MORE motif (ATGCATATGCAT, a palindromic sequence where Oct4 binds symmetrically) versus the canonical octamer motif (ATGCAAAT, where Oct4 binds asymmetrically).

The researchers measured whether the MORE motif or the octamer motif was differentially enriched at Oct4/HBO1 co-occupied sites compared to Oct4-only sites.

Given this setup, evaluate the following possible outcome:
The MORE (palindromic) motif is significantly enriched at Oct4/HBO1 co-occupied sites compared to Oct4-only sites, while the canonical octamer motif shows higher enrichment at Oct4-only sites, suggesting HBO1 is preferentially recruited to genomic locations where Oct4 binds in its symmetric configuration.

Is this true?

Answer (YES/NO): YES